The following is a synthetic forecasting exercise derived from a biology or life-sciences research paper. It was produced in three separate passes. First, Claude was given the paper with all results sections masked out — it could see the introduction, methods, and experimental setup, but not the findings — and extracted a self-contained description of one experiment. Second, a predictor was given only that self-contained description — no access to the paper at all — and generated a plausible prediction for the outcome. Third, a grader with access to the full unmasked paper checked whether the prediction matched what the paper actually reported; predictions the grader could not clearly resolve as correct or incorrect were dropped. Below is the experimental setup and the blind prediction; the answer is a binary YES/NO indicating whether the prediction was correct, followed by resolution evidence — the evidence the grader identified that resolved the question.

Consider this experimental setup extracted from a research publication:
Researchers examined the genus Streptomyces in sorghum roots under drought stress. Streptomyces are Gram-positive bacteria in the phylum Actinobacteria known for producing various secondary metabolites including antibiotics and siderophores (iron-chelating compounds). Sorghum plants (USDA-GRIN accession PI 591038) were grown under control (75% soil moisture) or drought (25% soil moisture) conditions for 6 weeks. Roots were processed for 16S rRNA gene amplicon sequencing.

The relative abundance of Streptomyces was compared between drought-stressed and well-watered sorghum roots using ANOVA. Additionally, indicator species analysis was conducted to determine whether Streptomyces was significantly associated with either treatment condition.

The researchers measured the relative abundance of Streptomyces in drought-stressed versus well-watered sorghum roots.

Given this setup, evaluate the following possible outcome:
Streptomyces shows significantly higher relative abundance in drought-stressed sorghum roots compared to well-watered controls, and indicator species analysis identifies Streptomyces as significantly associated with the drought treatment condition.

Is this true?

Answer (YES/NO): NO